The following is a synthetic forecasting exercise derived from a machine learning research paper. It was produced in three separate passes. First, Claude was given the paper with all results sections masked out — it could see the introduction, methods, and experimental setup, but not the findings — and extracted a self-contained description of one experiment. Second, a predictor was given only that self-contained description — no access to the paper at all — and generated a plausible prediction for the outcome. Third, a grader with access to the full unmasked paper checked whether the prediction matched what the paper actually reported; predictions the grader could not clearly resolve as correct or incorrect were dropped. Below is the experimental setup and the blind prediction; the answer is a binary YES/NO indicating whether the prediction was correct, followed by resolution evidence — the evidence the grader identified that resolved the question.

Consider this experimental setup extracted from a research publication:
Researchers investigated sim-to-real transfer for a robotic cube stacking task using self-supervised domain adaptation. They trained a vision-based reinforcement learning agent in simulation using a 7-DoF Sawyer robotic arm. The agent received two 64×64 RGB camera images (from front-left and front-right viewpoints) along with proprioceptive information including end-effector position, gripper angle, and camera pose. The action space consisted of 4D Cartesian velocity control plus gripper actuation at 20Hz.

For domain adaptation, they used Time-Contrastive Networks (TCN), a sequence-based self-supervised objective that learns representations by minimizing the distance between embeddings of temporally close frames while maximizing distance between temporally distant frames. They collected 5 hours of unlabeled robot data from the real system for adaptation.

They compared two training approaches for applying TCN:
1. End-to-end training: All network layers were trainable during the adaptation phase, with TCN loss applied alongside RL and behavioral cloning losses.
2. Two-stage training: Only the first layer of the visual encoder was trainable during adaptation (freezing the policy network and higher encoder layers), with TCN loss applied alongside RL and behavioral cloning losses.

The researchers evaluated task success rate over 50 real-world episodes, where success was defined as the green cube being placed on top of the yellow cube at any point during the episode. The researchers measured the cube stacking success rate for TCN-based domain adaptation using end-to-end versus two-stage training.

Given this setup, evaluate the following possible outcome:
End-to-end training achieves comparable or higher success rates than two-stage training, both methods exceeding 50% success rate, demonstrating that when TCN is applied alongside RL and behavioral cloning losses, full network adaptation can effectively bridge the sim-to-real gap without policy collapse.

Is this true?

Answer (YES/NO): NO